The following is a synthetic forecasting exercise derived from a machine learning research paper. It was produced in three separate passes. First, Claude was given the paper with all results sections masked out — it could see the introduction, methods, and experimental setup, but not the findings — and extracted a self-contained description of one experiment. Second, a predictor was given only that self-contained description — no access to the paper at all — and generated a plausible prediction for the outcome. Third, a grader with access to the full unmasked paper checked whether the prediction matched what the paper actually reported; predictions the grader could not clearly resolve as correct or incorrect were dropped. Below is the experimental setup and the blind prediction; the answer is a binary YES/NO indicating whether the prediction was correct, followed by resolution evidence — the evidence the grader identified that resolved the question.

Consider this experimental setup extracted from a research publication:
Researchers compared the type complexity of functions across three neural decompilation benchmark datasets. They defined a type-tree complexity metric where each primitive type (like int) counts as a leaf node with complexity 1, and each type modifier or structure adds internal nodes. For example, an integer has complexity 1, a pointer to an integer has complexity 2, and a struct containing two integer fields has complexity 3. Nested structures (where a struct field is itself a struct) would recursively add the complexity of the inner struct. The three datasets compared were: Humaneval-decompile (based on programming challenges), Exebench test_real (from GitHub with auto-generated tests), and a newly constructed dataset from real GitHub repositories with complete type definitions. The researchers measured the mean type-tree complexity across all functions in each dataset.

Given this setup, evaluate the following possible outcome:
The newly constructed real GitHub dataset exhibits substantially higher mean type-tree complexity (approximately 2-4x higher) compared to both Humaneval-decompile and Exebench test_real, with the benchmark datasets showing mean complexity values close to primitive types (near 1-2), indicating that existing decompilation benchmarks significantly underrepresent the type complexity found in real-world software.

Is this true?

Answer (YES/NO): NO